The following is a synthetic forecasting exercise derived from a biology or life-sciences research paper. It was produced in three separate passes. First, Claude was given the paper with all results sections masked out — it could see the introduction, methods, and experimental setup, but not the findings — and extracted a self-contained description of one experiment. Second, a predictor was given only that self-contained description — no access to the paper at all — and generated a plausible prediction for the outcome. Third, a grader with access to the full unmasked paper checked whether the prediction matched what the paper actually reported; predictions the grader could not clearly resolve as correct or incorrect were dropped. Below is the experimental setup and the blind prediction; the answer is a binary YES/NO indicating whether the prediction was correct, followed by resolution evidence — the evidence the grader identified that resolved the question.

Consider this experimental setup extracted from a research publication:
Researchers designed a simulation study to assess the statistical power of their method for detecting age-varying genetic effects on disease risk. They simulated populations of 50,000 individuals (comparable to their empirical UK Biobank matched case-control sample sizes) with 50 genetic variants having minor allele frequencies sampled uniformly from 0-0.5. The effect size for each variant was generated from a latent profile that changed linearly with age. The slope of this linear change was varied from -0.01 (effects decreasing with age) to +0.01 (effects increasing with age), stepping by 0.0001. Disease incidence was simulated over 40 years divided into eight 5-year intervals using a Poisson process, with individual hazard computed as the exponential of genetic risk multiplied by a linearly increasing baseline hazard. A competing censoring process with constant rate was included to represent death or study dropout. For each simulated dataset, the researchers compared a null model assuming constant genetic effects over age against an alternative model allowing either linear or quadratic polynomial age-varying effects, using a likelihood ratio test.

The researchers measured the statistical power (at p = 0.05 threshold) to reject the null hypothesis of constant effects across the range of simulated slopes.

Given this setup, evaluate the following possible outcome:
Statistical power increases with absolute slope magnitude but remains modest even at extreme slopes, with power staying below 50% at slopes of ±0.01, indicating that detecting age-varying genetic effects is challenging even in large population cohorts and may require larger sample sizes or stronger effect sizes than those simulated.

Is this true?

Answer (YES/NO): NO